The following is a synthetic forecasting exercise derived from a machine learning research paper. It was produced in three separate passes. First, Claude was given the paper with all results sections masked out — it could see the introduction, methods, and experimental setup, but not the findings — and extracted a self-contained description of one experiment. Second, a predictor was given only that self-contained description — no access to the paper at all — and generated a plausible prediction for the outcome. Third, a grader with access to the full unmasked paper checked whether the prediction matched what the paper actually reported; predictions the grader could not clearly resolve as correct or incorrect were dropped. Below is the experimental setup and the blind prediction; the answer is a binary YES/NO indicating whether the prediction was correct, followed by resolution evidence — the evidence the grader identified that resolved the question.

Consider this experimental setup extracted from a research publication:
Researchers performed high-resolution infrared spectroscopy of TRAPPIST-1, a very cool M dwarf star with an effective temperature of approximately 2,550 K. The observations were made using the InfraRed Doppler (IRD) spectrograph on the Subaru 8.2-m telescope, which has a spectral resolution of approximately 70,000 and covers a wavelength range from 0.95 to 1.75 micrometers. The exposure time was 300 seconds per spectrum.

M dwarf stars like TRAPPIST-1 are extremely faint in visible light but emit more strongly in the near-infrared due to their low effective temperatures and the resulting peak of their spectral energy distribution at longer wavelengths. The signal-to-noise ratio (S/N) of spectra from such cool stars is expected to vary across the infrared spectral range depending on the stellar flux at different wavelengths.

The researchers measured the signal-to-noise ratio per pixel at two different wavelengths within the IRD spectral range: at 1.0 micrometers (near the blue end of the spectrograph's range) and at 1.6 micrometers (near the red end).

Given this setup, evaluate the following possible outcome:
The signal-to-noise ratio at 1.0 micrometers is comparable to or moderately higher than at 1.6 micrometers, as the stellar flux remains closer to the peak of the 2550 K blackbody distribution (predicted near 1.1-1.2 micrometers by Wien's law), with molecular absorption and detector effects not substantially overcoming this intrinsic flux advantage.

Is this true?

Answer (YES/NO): NO